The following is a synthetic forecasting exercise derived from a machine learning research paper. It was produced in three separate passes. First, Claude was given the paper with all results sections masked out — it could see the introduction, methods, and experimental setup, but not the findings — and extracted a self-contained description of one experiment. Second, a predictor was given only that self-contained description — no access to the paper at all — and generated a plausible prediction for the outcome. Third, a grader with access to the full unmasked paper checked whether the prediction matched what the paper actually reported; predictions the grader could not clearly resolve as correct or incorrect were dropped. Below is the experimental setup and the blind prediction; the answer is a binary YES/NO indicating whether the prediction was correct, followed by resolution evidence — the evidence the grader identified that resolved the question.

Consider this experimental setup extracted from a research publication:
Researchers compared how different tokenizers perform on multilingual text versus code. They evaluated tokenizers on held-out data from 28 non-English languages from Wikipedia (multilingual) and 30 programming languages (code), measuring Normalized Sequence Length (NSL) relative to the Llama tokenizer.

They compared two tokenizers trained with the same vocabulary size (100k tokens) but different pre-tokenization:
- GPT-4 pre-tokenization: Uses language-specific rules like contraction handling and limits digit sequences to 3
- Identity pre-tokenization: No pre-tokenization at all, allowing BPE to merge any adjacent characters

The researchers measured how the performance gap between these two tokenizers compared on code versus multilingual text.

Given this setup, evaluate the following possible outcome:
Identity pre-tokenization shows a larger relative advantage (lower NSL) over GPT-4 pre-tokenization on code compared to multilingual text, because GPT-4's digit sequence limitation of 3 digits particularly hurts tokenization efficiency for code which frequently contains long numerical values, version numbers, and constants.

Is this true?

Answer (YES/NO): YES